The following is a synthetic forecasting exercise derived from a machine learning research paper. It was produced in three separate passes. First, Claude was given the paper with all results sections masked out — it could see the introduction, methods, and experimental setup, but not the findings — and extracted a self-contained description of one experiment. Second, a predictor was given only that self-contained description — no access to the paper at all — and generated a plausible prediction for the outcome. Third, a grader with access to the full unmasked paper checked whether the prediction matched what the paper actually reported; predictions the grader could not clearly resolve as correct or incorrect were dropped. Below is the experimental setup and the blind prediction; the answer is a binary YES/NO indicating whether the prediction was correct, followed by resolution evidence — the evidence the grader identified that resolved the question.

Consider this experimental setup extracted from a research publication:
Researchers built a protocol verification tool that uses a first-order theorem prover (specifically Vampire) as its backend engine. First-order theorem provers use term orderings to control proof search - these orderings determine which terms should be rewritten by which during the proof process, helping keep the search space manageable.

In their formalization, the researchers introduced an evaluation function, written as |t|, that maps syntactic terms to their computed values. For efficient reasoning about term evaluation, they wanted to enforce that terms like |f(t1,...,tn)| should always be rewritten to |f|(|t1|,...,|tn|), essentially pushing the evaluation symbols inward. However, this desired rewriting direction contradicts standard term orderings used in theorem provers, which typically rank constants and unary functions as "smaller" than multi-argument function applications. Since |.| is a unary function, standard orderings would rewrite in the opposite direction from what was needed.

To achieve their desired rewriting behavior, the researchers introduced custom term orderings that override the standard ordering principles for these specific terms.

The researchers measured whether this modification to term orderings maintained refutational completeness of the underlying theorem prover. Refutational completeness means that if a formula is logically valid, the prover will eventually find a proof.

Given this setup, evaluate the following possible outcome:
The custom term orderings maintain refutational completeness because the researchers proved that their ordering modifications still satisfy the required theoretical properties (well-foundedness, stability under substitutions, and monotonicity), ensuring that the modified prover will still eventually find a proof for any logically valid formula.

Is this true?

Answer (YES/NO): NO